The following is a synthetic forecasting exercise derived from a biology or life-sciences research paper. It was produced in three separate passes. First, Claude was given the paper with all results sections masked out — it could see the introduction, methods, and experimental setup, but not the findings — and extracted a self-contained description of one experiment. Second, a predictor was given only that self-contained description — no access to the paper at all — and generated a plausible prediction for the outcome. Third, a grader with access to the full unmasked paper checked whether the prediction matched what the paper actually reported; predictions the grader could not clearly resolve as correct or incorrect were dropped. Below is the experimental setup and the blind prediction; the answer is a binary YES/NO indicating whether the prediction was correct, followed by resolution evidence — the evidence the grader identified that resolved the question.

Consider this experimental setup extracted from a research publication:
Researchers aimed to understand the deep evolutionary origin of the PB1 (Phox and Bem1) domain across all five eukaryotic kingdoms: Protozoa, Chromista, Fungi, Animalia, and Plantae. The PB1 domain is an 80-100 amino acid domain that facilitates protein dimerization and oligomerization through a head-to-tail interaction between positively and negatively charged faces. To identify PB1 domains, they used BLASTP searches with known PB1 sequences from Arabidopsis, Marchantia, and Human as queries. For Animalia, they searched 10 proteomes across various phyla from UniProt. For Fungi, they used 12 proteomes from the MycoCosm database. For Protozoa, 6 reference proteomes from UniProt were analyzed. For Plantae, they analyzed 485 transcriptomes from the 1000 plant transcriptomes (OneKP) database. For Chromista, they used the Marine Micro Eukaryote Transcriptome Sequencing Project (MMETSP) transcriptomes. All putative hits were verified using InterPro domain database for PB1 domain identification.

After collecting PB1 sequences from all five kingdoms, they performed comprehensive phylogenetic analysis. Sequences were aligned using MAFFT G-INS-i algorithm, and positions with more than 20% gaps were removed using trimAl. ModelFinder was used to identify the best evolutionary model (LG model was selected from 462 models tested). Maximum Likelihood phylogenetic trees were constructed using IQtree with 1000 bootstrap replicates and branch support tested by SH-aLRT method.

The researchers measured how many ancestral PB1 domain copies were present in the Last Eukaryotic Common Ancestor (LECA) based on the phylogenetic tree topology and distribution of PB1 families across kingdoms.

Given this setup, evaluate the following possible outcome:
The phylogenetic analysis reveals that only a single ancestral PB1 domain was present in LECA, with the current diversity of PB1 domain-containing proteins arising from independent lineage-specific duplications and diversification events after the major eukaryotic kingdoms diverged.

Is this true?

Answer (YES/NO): NO